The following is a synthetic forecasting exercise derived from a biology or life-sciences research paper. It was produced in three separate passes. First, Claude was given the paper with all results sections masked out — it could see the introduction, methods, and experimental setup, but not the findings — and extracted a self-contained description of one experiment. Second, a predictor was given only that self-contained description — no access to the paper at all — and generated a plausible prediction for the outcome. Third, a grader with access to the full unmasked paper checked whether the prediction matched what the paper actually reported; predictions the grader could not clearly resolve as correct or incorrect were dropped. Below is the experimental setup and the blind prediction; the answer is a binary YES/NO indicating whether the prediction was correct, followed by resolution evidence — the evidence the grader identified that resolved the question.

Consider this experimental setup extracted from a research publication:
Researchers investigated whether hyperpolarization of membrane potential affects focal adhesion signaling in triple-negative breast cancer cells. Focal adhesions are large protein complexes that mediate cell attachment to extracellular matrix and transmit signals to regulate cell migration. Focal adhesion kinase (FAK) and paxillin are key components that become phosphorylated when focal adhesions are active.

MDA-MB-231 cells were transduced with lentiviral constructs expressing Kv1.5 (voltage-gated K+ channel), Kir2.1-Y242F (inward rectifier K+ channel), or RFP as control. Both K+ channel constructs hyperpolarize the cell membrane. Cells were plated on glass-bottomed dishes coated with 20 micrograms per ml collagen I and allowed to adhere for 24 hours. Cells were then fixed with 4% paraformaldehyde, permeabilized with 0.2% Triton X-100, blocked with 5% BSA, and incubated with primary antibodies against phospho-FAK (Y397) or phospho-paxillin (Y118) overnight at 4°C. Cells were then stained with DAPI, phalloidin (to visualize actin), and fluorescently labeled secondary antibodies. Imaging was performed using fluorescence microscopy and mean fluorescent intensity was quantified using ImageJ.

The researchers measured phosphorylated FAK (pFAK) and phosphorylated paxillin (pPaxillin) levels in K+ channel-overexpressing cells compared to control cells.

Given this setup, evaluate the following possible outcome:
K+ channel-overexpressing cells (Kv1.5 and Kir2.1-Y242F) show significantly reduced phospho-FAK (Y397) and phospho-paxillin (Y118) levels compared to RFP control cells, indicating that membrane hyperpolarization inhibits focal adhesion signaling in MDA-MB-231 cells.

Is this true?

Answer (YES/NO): NO